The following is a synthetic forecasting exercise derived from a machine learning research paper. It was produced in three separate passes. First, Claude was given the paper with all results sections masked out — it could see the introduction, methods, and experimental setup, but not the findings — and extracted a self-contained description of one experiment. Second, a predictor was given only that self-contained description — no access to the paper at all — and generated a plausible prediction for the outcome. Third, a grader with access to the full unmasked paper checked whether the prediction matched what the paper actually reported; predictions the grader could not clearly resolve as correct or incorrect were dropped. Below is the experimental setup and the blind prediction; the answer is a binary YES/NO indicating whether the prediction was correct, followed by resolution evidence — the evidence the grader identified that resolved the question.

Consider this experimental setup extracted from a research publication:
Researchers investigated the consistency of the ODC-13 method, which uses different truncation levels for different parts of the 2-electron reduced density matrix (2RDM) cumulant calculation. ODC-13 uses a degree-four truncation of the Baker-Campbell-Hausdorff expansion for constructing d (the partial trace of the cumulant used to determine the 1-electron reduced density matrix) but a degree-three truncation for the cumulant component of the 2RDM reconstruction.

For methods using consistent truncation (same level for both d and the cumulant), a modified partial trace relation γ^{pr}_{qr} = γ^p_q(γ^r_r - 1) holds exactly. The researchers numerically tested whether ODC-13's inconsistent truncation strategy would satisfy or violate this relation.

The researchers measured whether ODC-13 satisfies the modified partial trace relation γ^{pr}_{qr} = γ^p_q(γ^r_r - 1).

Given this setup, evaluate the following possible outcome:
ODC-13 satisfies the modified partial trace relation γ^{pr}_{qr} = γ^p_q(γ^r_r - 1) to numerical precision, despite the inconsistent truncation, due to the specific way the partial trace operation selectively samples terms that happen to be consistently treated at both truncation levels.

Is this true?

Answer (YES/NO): NO